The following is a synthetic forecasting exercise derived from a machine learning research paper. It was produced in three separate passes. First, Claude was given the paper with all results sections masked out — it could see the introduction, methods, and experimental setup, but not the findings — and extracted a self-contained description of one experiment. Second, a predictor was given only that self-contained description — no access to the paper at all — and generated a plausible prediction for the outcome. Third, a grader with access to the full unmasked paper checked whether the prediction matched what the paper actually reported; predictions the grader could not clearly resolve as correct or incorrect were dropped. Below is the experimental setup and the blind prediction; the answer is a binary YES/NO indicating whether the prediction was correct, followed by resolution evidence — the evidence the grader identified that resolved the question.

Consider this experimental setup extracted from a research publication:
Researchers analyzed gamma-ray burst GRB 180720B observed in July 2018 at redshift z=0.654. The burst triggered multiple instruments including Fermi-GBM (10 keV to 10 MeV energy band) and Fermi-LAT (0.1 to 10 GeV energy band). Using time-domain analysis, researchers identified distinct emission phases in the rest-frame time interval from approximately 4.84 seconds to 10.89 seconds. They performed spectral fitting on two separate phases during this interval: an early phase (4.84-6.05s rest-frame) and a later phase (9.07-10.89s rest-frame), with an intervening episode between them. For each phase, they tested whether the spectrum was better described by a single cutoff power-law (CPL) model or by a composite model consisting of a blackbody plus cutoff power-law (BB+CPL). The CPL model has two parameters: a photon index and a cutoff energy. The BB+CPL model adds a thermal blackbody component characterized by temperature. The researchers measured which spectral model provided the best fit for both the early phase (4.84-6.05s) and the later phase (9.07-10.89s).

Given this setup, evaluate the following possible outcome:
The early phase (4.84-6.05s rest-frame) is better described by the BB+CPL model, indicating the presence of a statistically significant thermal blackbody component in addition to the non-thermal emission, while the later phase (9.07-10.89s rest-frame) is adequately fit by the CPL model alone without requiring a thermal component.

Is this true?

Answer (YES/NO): NO